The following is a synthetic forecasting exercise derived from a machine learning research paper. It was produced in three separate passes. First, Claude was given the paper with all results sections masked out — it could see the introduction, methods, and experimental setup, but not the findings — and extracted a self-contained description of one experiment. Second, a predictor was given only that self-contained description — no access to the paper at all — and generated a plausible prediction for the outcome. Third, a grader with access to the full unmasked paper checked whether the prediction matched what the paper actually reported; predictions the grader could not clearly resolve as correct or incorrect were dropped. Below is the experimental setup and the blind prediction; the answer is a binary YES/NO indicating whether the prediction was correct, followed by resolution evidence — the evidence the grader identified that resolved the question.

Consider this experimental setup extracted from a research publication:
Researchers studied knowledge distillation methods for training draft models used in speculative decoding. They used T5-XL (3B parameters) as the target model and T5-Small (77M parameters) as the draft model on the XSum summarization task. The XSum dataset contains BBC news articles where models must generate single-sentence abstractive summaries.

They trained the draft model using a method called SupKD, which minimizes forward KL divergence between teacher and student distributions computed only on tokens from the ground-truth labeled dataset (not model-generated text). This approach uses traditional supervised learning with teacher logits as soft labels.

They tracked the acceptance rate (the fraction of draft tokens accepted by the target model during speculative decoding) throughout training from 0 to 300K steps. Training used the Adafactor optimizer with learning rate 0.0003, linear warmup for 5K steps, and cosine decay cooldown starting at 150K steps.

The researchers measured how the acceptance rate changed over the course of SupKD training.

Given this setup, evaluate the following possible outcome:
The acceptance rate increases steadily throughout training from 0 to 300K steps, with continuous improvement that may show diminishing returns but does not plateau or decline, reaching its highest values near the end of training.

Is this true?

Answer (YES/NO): NO